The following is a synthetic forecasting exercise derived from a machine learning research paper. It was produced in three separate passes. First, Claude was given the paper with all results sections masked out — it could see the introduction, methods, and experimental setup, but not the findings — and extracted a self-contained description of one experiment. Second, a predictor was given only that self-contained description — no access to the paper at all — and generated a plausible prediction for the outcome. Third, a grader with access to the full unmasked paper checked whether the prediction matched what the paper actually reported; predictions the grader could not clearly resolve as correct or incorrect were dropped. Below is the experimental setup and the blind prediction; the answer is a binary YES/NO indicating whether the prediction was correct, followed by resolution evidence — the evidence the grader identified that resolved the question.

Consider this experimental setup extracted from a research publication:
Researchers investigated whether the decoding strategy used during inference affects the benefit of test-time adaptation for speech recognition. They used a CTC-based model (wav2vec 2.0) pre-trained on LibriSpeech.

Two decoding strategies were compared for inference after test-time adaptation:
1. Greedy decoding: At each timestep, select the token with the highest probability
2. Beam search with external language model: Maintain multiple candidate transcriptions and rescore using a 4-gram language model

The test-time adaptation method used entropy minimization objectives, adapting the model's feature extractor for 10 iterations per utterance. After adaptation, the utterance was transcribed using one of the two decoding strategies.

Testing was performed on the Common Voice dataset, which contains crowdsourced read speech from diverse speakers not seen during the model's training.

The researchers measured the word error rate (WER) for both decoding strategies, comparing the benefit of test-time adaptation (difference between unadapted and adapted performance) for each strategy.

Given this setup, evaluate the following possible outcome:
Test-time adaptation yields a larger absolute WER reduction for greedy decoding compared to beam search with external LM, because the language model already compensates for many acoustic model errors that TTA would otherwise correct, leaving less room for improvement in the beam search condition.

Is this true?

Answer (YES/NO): NO